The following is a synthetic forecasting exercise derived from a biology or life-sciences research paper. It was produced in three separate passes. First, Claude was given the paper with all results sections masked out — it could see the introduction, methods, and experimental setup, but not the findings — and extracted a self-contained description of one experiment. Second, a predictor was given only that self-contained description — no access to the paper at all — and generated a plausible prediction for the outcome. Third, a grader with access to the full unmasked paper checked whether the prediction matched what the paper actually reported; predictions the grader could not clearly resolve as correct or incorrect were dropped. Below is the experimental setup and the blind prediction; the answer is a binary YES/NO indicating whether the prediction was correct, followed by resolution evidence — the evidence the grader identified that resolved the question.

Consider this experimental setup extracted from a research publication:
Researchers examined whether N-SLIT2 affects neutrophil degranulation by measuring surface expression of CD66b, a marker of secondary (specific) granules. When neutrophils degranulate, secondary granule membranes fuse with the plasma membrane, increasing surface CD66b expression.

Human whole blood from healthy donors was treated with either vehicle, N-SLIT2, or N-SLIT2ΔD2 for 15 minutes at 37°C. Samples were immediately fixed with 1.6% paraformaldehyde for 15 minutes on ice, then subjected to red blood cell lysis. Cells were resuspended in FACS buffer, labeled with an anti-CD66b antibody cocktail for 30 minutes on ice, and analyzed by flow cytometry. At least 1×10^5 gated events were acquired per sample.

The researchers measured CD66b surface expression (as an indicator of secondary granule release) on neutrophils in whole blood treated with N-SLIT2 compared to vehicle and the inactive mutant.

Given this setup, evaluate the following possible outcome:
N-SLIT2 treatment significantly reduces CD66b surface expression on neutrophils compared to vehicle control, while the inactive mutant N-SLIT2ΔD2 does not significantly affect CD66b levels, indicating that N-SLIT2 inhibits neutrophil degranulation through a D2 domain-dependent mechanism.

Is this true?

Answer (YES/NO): NO